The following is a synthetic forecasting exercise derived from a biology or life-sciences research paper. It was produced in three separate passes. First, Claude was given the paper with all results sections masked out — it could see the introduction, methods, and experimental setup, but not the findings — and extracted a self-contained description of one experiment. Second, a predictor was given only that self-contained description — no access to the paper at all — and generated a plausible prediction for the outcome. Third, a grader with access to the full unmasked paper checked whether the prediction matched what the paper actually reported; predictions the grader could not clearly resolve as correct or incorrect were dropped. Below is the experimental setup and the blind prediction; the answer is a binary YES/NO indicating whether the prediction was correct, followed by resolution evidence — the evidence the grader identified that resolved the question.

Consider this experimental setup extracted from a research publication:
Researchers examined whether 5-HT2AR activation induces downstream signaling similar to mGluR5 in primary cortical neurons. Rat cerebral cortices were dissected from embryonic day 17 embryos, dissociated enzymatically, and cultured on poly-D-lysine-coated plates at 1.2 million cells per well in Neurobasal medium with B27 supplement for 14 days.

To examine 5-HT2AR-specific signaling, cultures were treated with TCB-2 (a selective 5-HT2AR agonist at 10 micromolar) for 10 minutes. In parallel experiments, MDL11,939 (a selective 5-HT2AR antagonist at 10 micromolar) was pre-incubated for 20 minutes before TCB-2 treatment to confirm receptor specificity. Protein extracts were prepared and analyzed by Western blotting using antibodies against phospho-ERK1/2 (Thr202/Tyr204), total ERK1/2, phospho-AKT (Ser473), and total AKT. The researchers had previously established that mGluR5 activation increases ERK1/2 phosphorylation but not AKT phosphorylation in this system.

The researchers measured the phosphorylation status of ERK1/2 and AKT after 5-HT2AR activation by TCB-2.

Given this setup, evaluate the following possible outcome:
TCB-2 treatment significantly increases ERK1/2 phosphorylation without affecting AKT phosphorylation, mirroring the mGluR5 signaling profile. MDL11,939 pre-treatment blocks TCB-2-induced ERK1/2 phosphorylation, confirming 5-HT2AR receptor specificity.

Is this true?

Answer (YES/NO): NO